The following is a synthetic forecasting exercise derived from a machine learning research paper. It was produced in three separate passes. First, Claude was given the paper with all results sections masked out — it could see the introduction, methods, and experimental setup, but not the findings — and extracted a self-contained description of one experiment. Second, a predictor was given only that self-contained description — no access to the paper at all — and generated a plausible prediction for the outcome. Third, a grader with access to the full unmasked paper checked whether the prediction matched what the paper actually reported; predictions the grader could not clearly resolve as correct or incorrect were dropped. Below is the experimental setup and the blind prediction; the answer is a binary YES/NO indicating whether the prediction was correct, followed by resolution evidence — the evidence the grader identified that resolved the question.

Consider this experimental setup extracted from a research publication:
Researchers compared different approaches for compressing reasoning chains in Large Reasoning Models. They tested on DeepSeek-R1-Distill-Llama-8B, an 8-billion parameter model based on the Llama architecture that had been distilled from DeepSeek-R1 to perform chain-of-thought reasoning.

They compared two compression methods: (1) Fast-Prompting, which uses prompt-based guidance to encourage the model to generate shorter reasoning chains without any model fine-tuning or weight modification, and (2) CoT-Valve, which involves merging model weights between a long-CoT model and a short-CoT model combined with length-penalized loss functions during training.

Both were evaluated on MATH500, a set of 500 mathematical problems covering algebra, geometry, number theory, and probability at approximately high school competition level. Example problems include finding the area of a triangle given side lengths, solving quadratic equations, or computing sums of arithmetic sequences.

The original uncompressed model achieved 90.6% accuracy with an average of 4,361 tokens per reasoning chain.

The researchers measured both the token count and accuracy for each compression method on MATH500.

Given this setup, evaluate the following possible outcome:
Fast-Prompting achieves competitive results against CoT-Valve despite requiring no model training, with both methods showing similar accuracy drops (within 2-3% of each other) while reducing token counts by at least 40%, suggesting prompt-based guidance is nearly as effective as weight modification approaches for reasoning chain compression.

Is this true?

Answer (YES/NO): NO